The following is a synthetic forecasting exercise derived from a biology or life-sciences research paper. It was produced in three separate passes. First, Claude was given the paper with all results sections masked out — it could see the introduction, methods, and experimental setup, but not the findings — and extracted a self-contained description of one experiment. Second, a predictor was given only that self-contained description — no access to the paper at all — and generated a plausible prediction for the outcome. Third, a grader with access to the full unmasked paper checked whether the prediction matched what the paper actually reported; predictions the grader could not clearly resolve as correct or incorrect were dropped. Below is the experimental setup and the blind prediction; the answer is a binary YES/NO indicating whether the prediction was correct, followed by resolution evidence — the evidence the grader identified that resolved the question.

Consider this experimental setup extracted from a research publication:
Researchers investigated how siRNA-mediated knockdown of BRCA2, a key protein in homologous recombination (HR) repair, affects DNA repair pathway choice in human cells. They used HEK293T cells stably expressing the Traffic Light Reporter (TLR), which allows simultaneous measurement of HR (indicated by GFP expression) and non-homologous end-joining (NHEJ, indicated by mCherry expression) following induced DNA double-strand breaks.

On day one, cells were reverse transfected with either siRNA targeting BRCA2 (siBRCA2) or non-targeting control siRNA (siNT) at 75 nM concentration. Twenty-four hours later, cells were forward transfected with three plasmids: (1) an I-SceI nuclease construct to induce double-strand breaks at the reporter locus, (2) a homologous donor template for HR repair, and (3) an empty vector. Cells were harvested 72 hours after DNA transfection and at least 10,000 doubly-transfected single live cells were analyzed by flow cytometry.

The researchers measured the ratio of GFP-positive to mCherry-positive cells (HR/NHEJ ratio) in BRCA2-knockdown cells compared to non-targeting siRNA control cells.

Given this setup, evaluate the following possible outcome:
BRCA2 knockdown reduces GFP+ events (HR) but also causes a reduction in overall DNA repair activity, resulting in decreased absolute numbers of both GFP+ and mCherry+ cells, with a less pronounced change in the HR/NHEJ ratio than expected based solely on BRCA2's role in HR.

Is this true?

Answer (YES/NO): NO